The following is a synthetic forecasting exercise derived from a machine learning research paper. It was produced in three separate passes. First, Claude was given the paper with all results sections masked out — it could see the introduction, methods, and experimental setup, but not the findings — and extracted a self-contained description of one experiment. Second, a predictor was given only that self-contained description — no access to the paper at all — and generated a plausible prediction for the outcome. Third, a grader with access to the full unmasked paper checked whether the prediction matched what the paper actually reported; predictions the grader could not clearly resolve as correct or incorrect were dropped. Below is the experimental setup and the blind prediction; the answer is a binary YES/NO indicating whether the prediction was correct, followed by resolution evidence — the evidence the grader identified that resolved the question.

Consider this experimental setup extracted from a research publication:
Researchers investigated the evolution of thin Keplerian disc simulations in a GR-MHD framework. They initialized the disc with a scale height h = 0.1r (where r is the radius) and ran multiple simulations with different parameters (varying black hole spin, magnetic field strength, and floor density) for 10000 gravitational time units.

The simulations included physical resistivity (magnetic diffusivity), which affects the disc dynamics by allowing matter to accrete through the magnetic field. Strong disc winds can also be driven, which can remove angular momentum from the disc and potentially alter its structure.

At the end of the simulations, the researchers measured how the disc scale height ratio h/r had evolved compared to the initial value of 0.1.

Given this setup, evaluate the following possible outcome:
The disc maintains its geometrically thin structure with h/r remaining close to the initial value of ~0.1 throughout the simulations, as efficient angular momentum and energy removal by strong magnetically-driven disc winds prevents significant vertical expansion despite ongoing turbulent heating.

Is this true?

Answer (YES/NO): NO